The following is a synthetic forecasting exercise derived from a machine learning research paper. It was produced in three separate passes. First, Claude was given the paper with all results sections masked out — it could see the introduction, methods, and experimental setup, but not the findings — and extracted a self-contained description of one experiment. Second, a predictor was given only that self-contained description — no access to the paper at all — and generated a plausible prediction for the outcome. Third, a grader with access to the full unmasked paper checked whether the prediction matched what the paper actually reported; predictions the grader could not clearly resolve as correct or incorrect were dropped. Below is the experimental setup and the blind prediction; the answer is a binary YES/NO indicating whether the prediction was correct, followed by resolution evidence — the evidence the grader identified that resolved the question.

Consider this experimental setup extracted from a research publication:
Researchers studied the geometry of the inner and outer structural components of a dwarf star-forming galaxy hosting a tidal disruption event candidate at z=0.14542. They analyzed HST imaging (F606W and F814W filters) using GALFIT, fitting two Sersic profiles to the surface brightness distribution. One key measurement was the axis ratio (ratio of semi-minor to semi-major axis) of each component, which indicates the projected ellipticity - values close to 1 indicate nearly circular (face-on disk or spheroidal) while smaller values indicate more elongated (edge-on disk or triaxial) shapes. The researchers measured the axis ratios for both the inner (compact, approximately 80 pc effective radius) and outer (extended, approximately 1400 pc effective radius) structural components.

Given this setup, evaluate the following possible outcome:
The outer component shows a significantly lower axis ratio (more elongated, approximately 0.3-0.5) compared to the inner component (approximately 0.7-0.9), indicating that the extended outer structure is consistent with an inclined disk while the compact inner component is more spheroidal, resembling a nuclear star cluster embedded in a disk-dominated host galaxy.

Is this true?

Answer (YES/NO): NO